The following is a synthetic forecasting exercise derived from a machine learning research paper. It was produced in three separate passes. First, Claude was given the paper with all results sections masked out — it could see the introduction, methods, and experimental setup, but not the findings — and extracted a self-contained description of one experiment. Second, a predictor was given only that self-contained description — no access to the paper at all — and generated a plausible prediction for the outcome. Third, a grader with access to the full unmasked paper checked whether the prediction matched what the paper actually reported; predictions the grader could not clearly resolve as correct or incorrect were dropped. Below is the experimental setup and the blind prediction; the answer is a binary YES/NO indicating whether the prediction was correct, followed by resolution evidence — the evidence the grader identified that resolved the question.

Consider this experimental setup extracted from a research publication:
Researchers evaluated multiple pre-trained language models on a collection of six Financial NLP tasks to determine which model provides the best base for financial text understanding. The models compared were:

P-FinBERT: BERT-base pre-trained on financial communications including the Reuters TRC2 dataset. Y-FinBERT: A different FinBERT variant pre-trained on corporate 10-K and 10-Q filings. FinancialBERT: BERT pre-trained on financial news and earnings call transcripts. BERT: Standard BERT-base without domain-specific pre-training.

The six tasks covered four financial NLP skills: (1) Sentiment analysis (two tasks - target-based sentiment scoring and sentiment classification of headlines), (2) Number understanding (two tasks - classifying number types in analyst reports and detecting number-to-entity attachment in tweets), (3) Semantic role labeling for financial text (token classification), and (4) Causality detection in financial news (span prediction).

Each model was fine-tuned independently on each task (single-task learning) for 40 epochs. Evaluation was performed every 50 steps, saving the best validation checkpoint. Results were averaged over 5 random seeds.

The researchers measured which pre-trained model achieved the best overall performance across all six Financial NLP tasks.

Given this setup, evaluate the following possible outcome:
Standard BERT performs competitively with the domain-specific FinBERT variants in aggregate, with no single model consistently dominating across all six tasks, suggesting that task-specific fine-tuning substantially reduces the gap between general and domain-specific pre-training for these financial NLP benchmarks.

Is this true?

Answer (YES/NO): NO